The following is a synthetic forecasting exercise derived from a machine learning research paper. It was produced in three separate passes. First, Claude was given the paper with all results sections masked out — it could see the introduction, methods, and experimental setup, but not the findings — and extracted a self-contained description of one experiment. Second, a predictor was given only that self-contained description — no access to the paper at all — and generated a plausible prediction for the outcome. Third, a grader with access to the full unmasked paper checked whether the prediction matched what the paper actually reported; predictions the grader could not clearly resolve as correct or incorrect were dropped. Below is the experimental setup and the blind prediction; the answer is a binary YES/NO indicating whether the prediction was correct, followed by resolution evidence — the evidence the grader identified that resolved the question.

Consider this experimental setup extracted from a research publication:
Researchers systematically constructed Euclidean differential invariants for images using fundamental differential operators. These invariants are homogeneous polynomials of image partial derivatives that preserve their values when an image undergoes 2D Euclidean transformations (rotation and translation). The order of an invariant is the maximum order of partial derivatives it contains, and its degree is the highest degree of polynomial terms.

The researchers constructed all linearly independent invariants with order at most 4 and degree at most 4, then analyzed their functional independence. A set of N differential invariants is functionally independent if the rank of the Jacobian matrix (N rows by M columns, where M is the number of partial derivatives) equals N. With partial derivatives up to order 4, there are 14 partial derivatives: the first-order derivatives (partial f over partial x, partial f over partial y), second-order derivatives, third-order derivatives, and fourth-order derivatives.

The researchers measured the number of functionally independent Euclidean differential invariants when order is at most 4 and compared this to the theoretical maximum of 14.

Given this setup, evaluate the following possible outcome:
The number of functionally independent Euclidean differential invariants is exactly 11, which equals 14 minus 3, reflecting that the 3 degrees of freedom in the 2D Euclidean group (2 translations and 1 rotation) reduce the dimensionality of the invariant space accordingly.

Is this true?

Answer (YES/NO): NO